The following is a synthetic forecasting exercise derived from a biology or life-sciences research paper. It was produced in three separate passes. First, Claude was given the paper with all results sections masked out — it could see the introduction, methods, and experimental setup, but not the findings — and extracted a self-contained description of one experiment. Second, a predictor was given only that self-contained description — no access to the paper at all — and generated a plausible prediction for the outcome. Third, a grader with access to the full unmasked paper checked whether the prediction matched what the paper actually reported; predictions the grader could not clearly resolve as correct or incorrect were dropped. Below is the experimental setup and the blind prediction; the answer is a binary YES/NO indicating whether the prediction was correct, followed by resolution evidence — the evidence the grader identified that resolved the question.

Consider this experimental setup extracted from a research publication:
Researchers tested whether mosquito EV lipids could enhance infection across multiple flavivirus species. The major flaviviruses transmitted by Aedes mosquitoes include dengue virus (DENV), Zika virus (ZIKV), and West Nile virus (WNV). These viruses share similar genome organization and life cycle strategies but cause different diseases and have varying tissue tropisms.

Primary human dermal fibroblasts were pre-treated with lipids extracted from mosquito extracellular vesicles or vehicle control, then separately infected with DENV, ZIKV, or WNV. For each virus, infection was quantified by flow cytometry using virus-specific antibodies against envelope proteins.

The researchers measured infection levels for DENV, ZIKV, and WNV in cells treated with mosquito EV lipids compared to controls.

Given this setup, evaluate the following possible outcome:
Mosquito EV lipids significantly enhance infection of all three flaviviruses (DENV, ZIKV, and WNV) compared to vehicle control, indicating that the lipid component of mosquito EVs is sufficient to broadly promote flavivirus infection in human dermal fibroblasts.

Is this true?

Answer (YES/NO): NO